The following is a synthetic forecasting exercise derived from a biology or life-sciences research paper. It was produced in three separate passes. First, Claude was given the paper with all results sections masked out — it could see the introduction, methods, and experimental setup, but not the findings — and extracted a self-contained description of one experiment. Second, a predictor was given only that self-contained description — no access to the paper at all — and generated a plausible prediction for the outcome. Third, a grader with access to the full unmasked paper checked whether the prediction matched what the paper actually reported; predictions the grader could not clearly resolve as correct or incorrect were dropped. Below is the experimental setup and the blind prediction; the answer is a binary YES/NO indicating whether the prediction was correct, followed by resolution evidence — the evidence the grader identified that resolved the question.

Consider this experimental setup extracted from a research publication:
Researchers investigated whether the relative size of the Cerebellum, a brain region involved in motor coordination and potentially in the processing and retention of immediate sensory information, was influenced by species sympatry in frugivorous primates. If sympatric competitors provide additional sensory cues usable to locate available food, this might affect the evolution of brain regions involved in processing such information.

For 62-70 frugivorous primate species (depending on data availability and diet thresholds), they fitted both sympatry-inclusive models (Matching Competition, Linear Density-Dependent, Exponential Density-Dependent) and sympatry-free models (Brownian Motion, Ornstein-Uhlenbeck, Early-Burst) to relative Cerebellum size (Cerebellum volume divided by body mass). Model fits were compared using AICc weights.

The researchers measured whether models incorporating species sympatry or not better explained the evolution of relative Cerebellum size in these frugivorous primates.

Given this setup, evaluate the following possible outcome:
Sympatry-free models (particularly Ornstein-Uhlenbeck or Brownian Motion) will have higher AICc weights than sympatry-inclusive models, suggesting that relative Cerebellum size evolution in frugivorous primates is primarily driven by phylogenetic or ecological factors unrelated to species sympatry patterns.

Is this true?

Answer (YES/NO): YES